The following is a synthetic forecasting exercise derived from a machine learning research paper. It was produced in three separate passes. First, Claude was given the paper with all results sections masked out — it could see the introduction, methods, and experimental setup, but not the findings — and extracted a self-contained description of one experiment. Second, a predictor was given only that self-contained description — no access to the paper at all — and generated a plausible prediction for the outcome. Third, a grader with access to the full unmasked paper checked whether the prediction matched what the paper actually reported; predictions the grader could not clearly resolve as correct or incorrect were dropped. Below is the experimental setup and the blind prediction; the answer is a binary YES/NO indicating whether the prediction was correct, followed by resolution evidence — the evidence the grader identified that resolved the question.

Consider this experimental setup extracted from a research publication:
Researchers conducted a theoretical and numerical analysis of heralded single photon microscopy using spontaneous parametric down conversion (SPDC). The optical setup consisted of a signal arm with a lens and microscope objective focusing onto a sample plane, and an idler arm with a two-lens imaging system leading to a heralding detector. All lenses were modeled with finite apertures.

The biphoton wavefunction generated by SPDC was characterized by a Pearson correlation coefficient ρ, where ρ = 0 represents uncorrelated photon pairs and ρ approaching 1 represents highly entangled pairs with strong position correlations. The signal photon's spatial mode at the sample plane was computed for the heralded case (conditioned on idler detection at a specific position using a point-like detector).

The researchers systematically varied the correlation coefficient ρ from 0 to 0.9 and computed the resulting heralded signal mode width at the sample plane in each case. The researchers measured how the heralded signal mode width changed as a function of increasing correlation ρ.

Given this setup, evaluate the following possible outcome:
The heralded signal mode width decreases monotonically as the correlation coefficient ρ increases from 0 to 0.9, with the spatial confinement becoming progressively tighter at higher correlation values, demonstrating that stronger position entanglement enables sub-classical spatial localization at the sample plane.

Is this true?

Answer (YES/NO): NO